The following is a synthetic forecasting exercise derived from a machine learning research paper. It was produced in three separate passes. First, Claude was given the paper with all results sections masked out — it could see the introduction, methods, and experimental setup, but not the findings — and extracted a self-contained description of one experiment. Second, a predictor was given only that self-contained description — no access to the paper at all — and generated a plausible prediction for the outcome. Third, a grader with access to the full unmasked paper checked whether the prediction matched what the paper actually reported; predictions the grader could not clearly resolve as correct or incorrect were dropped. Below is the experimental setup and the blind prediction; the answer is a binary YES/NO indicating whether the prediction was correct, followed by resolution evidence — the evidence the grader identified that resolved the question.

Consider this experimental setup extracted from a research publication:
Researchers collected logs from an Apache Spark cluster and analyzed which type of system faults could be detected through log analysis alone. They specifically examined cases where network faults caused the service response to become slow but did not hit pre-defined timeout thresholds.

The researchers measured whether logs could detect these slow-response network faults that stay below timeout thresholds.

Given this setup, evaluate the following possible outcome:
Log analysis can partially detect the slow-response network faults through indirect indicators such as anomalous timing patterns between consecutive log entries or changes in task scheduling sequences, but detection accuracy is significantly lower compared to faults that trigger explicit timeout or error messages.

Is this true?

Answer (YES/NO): NO